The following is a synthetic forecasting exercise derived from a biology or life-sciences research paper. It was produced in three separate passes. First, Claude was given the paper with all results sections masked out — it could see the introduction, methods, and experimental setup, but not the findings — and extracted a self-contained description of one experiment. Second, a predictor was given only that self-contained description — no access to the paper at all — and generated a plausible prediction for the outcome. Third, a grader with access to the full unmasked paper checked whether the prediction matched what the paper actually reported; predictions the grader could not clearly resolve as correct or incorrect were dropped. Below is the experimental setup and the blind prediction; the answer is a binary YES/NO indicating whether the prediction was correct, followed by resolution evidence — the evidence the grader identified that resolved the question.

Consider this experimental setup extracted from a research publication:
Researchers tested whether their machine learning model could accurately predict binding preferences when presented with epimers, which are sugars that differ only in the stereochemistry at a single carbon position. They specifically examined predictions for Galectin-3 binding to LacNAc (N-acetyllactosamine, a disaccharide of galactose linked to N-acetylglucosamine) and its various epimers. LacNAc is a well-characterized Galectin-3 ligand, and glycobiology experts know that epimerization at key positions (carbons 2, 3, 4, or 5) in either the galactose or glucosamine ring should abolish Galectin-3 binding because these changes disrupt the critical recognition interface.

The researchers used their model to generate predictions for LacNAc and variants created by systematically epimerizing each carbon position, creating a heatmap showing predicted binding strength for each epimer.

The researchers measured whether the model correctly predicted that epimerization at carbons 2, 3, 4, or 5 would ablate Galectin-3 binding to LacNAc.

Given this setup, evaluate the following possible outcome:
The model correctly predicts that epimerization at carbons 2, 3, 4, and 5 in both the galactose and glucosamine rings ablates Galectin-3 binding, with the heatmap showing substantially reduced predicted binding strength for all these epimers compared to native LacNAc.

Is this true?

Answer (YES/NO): NO